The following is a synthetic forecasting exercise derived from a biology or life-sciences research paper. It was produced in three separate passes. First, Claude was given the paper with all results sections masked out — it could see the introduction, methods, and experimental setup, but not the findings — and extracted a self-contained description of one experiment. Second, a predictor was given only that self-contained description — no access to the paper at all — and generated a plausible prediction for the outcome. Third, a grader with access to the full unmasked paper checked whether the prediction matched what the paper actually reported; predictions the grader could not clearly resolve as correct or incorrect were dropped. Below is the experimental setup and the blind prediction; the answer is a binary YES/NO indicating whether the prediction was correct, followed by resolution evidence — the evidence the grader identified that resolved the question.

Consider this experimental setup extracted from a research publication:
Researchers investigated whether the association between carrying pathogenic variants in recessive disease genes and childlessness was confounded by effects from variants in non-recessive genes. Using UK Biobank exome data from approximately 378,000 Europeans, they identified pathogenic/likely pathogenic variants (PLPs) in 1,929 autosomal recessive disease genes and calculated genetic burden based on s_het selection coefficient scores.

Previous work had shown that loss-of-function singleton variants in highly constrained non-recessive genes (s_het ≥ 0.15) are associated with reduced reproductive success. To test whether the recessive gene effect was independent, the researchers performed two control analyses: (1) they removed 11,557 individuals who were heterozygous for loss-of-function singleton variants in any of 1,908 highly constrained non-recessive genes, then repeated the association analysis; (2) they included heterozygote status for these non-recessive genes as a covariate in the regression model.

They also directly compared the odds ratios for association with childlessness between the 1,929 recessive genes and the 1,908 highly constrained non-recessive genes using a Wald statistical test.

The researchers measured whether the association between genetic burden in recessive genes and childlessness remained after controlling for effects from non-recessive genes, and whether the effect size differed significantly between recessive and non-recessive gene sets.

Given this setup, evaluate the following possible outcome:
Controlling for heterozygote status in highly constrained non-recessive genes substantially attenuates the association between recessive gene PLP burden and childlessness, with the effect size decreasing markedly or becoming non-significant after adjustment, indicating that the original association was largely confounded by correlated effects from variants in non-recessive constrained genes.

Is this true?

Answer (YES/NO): NO